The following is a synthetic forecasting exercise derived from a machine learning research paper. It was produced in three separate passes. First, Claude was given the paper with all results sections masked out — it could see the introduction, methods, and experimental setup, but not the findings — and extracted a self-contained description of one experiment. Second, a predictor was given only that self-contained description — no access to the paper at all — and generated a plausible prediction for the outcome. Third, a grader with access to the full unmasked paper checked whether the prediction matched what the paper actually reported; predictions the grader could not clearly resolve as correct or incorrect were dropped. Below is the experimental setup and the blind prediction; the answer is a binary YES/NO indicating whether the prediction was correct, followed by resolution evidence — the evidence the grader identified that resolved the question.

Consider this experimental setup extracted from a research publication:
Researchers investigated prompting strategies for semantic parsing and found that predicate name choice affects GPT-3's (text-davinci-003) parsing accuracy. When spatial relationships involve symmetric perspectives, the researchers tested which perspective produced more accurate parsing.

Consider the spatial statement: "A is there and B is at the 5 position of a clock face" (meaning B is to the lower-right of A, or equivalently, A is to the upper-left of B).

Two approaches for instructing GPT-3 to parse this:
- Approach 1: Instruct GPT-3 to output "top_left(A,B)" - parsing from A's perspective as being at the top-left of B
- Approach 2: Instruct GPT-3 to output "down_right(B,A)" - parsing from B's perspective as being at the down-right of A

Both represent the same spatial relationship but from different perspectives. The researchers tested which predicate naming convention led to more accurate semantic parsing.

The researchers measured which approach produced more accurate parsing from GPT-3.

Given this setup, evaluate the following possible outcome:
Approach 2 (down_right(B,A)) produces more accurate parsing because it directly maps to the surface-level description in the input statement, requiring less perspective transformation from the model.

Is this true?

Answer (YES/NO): YES